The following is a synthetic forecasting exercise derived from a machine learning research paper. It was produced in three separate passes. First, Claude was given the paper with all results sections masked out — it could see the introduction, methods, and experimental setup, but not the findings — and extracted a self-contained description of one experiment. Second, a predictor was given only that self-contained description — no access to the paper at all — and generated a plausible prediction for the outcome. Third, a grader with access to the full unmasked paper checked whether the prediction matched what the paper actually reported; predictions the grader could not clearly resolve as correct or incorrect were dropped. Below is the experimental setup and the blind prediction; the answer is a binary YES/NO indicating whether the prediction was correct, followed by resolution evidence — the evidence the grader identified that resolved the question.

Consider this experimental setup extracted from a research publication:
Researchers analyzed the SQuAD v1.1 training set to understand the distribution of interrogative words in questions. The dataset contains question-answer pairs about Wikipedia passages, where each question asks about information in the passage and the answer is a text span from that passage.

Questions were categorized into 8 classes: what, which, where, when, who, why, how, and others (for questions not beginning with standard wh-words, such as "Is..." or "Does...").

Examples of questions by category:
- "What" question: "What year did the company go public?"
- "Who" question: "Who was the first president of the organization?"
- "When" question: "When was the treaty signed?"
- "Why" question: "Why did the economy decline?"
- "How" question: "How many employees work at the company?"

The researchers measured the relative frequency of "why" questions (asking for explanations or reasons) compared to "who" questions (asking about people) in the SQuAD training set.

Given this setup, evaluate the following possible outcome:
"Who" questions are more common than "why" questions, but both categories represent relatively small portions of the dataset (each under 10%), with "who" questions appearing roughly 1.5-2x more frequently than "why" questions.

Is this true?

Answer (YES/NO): NO